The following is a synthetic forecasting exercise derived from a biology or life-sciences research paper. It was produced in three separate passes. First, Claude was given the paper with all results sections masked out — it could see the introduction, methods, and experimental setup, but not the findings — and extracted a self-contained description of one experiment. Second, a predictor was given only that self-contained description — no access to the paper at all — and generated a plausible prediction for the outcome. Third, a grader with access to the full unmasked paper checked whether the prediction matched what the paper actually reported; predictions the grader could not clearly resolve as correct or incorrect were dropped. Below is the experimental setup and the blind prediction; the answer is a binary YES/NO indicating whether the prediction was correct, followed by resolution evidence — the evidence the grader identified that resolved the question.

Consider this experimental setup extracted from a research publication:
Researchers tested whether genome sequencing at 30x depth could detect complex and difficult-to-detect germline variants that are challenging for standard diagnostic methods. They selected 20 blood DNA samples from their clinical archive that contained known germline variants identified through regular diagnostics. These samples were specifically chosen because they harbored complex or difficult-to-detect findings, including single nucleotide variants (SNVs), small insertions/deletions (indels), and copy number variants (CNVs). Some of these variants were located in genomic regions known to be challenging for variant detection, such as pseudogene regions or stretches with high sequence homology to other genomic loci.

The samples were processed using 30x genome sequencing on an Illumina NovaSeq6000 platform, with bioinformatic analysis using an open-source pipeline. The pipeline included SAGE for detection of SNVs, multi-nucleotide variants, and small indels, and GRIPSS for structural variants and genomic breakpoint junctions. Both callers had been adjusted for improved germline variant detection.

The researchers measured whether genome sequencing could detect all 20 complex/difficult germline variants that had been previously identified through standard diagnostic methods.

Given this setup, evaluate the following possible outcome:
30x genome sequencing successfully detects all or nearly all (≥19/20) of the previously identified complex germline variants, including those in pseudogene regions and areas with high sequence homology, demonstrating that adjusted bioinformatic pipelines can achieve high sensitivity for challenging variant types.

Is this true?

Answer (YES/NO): YES